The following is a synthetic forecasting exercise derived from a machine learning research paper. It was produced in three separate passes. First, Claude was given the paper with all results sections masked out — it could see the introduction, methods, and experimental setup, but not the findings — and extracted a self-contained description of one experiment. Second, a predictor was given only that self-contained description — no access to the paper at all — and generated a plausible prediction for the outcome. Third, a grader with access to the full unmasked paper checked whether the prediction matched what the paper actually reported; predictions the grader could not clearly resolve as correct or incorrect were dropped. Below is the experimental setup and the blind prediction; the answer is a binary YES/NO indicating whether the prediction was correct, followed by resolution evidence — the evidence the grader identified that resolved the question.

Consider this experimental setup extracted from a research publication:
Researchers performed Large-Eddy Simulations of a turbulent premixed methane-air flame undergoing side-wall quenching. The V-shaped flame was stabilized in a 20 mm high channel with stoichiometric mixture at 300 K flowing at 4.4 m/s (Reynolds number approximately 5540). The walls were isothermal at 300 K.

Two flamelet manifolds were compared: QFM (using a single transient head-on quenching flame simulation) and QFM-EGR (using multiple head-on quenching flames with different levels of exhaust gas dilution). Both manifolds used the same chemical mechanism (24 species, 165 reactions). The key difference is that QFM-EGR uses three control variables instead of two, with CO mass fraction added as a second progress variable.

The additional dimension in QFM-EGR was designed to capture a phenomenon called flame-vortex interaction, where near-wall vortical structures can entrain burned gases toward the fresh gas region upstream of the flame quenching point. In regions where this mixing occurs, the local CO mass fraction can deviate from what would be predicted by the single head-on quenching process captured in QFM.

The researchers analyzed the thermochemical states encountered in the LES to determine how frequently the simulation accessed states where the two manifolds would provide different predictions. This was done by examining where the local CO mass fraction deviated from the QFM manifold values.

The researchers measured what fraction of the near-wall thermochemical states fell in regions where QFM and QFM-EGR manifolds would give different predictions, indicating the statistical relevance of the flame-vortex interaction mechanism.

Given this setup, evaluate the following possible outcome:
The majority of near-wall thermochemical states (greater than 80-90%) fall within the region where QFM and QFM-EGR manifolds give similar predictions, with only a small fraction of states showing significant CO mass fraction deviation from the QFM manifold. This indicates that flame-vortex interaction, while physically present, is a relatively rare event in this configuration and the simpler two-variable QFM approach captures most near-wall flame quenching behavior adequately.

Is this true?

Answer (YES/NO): NO